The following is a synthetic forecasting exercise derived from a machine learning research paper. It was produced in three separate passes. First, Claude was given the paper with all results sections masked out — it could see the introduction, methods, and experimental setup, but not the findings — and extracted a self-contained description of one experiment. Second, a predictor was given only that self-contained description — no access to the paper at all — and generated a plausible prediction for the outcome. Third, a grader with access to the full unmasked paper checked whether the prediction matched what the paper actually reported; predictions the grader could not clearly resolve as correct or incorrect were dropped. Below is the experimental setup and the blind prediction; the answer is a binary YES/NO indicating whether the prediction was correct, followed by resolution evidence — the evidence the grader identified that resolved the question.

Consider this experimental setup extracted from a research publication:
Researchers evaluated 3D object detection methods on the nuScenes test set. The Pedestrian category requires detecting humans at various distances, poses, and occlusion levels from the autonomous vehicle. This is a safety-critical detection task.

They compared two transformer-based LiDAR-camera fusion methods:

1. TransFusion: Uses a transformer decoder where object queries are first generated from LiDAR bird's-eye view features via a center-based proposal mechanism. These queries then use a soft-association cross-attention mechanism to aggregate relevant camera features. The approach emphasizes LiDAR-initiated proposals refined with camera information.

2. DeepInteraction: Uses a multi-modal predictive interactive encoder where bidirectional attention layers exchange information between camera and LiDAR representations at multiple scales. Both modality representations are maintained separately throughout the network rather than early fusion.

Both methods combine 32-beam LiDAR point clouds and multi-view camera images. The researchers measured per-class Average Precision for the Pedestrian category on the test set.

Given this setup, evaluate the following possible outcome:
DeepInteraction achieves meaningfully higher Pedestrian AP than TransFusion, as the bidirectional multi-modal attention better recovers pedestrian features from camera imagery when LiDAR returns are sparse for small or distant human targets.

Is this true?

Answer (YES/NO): NO